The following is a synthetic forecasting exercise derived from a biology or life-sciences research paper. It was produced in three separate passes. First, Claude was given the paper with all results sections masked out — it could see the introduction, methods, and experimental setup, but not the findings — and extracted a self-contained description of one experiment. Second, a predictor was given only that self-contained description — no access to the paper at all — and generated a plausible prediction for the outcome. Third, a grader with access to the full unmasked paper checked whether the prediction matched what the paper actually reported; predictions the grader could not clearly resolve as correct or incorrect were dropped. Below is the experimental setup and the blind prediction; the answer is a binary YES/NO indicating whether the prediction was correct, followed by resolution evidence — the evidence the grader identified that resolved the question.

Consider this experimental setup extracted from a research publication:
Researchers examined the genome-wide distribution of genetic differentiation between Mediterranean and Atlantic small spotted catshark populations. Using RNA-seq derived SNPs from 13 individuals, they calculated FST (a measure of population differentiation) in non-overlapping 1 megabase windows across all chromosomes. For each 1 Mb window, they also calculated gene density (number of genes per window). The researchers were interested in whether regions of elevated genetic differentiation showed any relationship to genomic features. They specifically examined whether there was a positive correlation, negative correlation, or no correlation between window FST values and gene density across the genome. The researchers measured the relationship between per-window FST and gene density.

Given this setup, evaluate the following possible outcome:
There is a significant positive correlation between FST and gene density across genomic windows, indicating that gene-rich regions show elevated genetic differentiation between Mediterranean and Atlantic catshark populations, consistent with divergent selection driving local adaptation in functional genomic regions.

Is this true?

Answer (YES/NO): NO